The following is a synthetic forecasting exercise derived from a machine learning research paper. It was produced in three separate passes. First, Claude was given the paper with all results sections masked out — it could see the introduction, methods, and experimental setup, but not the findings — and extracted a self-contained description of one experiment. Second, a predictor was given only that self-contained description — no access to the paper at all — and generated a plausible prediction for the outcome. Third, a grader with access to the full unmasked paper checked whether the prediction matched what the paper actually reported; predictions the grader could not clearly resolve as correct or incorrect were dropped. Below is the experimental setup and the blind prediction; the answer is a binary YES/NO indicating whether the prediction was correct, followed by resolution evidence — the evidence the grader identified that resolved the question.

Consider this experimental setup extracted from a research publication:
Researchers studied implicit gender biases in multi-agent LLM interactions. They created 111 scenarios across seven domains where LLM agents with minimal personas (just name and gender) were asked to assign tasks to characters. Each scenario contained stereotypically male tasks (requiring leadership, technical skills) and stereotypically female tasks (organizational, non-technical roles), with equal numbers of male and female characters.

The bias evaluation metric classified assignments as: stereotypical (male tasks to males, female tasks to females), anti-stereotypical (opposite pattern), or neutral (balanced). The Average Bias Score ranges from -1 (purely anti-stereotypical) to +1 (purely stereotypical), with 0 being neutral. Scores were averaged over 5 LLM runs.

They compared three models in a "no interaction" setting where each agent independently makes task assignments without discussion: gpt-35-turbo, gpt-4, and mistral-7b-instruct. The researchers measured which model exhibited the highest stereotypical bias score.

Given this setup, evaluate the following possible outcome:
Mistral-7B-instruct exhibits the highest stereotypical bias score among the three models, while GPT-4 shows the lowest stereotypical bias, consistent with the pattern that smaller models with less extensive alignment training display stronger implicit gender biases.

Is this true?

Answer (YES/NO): NO